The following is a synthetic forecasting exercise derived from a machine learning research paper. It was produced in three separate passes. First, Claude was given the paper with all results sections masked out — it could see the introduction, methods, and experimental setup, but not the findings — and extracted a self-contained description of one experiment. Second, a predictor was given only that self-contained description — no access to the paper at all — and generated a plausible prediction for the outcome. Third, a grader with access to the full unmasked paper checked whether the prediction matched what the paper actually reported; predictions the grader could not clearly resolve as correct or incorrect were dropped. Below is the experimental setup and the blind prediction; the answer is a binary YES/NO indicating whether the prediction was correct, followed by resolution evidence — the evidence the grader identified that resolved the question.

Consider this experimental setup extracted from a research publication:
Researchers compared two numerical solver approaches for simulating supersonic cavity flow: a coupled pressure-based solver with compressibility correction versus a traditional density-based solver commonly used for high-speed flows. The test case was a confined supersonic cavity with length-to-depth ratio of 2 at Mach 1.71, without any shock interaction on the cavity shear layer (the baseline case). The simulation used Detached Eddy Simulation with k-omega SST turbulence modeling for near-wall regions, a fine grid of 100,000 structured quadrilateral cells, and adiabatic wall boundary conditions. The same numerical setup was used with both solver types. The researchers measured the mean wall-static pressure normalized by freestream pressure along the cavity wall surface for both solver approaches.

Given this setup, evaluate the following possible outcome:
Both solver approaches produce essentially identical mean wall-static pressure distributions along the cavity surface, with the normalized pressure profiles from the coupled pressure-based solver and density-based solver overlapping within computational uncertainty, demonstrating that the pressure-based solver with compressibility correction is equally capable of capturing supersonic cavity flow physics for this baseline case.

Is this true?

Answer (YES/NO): NO